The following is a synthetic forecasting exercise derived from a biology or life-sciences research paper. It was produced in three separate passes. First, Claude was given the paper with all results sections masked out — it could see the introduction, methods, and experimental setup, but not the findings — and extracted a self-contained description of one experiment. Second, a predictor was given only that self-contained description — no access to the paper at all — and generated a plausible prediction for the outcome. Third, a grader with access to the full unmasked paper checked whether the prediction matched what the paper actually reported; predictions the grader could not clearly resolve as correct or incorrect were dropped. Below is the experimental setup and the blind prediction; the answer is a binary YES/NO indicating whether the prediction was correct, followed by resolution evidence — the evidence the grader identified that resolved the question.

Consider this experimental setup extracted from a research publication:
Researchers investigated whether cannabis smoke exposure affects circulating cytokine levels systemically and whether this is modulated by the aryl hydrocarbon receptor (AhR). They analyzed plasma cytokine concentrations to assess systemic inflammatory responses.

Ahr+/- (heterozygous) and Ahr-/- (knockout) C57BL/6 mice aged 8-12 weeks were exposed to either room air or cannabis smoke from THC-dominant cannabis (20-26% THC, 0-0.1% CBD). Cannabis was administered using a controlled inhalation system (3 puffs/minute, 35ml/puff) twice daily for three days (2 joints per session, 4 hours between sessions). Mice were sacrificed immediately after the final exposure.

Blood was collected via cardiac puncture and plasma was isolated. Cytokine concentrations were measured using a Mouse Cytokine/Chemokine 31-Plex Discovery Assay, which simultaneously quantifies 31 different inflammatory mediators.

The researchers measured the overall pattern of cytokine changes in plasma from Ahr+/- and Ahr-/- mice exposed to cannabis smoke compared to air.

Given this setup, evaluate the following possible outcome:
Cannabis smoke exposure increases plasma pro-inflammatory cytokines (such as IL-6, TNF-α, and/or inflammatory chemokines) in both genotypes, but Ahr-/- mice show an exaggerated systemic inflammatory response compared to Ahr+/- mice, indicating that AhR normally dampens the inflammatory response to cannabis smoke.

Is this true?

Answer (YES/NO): NO